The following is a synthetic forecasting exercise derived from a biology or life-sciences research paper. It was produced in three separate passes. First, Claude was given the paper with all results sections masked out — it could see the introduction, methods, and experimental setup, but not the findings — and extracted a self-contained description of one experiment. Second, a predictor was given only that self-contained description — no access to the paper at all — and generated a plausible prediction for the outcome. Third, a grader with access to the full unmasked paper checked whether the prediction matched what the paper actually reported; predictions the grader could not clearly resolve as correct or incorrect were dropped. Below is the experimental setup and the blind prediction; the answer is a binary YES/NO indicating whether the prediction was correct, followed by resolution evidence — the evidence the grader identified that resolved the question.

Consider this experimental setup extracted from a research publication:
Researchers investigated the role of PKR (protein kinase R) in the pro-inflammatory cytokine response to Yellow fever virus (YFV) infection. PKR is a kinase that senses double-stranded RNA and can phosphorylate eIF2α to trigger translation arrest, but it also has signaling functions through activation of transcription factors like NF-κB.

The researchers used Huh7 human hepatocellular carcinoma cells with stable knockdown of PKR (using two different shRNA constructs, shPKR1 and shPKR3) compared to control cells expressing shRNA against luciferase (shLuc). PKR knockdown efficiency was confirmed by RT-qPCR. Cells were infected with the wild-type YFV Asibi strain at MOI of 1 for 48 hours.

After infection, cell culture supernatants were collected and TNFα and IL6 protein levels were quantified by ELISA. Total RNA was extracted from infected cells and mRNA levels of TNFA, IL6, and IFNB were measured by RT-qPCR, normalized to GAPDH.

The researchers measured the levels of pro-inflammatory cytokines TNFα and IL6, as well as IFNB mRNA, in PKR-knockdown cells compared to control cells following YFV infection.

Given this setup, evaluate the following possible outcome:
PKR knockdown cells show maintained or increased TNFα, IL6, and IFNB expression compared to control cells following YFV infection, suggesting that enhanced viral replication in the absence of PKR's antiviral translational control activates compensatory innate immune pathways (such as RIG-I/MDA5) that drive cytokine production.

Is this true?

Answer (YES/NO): NO